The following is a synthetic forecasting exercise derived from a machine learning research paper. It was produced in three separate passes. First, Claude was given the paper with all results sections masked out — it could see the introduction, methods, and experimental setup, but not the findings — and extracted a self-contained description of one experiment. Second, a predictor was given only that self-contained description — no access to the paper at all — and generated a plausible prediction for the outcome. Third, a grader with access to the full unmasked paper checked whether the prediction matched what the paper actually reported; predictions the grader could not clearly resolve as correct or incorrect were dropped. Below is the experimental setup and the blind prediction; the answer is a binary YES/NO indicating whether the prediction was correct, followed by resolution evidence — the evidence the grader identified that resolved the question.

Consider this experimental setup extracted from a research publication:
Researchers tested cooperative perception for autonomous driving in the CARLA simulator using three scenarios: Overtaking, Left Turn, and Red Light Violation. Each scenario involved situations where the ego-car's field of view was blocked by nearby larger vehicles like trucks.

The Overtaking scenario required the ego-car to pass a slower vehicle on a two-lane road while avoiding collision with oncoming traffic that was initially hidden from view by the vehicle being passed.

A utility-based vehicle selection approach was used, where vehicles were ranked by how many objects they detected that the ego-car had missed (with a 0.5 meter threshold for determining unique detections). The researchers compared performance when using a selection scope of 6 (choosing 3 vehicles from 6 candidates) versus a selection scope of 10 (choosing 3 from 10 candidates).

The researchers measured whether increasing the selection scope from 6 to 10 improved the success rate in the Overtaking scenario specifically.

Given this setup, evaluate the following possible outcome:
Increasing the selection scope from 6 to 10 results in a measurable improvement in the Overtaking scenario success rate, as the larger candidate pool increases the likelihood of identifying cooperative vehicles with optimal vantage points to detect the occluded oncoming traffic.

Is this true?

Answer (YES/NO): NO